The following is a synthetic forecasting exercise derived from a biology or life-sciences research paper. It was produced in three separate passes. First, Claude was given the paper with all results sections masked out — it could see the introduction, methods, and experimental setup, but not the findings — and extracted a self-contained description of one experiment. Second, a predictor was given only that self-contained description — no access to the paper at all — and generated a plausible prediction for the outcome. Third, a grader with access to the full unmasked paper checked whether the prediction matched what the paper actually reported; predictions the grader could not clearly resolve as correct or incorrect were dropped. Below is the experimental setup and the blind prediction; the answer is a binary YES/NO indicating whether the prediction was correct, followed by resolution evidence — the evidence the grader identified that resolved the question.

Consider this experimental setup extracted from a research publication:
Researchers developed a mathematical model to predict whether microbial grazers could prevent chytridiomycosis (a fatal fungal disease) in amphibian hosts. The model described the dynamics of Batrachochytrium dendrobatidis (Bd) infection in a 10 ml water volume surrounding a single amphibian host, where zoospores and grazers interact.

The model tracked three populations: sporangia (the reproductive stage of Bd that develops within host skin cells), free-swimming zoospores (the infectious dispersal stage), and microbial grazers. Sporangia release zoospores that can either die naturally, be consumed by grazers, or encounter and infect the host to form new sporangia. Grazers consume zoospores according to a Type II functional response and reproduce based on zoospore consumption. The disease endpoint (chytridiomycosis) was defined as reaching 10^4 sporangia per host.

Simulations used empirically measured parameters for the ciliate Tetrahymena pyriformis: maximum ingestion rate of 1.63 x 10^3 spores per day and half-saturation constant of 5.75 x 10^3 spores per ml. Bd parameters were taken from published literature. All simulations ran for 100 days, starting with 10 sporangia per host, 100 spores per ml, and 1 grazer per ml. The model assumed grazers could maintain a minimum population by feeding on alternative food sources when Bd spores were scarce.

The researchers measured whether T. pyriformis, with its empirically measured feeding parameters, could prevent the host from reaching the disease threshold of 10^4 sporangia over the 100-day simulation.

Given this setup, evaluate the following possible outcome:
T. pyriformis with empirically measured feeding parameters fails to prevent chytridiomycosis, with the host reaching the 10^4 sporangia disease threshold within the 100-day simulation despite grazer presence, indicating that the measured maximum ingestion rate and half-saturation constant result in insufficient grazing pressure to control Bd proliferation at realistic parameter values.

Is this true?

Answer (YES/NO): NO